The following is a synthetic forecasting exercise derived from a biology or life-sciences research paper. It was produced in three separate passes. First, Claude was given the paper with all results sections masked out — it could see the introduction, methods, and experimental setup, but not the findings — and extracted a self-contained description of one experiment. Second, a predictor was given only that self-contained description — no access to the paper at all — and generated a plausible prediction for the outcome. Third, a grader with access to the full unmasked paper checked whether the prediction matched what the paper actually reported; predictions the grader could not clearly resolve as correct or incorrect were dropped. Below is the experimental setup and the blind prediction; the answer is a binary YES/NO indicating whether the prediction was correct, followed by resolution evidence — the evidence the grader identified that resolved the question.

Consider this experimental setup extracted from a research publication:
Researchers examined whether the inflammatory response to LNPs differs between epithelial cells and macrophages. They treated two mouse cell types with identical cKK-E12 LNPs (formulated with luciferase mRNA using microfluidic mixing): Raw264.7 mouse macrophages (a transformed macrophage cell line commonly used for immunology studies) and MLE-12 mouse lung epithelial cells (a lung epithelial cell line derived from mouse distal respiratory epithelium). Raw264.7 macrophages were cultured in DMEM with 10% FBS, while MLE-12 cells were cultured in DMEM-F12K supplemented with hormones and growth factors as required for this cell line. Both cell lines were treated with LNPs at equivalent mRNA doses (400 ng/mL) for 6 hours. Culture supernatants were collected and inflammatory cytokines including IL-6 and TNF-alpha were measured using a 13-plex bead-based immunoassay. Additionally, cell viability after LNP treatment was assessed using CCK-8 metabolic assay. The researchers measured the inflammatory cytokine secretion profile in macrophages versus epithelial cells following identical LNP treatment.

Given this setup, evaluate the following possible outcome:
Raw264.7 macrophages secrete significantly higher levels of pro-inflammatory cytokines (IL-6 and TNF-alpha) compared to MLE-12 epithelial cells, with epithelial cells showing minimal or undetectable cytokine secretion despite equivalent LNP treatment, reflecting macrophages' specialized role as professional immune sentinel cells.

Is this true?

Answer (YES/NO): NO